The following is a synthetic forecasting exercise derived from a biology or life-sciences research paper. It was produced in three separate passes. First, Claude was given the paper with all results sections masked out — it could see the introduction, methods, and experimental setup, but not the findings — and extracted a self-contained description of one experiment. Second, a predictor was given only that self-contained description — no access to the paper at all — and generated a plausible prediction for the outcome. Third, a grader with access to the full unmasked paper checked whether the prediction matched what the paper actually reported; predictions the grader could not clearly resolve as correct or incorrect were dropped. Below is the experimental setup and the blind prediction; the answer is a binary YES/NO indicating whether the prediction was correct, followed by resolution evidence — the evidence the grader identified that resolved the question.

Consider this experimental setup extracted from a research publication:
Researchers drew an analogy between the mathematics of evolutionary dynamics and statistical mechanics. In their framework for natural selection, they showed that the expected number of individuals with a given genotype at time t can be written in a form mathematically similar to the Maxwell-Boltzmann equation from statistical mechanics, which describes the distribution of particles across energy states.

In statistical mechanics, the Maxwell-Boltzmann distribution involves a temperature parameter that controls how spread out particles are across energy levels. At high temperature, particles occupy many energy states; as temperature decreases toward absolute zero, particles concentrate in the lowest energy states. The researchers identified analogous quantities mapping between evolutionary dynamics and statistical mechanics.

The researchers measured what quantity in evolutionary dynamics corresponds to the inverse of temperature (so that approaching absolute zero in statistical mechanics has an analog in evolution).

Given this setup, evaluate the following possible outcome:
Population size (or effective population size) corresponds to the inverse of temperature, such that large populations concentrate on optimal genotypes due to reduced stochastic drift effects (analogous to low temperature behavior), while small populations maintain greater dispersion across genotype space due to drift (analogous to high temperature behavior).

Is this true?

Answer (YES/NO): NO